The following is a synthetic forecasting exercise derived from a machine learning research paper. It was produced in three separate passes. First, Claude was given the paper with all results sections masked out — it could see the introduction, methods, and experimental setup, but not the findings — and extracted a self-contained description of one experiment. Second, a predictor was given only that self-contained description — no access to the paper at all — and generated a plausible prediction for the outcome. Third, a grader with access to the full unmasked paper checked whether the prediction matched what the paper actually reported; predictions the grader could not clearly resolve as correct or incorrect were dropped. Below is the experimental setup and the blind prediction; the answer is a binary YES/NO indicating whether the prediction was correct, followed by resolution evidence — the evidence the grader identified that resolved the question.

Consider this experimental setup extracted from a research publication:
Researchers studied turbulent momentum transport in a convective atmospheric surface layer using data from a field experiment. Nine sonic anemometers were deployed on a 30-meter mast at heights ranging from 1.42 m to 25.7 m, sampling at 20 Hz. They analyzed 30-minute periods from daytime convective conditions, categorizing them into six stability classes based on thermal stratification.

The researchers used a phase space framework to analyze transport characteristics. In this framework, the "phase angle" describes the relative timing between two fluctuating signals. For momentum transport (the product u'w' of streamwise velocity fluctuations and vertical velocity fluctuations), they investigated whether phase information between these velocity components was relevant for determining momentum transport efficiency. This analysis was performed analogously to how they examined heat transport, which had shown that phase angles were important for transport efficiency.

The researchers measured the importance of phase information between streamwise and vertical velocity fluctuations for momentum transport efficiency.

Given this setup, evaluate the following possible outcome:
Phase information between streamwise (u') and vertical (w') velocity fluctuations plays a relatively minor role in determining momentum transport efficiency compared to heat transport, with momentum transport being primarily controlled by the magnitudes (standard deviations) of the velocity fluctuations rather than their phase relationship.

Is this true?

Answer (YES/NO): NO